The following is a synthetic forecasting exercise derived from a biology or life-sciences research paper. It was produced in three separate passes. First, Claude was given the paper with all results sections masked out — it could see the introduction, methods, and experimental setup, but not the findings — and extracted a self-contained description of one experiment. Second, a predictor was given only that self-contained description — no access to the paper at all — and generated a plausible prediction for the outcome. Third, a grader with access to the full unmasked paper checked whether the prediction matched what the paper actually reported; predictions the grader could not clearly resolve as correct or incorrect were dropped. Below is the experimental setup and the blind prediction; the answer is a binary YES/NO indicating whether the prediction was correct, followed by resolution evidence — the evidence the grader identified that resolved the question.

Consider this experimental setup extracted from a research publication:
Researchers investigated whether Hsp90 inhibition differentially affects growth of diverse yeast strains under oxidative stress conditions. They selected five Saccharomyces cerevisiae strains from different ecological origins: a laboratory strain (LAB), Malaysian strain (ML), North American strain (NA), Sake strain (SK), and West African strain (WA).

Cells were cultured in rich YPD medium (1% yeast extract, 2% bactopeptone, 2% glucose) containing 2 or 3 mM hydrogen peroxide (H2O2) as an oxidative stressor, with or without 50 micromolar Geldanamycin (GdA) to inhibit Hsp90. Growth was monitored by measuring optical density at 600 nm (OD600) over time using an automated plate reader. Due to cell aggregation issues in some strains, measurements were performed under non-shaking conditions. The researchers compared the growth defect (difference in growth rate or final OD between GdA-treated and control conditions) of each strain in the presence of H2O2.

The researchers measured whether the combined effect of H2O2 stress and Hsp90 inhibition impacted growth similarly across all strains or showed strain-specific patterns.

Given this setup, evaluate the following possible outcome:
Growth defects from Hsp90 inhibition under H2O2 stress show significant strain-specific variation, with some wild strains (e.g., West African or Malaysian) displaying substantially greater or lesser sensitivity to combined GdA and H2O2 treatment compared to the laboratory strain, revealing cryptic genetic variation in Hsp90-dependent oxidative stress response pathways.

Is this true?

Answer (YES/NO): NO